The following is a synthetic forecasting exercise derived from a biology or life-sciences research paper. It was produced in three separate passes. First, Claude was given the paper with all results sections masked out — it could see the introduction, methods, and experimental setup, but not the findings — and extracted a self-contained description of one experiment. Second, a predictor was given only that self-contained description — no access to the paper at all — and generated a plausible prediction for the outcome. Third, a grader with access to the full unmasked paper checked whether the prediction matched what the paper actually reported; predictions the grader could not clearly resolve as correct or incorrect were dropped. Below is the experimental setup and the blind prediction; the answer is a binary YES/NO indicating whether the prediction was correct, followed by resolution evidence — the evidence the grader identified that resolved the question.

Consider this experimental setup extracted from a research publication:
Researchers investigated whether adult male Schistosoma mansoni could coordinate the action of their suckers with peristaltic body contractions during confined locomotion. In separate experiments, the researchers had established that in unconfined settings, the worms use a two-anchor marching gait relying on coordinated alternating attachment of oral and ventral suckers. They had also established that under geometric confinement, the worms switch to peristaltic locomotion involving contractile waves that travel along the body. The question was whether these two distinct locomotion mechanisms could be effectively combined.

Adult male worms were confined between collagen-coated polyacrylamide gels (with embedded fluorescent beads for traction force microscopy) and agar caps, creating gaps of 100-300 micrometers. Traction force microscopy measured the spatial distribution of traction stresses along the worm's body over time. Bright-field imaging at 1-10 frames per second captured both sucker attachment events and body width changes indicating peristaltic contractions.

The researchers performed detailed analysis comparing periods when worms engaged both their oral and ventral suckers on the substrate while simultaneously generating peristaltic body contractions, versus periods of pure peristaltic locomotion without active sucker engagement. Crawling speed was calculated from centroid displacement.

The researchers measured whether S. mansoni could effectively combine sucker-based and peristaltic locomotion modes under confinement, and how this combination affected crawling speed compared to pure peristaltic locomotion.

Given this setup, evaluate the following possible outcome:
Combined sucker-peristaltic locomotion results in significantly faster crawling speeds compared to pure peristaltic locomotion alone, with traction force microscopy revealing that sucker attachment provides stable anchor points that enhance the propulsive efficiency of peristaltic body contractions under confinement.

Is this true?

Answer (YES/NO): NO